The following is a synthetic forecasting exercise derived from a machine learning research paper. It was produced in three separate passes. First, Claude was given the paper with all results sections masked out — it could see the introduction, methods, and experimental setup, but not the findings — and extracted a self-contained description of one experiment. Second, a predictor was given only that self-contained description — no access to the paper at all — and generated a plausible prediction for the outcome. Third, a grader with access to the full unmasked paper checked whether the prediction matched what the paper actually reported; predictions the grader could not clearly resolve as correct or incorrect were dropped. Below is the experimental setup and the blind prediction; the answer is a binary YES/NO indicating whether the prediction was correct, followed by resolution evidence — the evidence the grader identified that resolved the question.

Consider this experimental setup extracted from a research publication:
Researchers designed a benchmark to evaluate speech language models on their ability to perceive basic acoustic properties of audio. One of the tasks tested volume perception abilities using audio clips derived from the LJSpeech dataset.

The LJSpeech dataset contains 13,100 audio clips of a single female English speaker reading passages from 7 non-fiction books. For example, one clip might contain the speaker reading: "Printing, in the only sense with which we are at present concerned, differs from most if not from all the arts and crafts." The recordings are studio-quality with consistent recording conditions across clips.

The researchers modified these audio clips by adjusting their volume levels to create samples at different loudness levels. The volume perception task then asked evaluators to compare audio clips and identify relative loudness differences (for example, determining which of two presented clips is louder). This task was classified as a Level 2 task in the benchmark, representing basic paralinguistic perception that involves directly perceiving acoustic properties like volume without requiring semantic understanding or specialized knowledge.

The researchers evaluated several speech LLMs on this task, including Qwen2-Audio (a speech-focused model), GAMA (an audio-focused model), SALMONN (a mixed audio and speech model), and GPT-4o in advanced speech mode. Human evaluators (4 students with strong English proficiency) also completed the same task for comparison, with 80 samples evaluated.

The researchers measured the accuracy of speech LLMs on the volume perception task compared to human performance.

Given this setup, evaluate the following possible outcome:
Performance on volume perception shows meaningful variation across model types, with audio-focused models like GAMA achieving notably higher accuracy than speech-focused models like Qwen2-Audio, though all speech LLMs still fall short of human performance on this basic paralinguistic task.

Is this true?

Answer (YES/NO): NO